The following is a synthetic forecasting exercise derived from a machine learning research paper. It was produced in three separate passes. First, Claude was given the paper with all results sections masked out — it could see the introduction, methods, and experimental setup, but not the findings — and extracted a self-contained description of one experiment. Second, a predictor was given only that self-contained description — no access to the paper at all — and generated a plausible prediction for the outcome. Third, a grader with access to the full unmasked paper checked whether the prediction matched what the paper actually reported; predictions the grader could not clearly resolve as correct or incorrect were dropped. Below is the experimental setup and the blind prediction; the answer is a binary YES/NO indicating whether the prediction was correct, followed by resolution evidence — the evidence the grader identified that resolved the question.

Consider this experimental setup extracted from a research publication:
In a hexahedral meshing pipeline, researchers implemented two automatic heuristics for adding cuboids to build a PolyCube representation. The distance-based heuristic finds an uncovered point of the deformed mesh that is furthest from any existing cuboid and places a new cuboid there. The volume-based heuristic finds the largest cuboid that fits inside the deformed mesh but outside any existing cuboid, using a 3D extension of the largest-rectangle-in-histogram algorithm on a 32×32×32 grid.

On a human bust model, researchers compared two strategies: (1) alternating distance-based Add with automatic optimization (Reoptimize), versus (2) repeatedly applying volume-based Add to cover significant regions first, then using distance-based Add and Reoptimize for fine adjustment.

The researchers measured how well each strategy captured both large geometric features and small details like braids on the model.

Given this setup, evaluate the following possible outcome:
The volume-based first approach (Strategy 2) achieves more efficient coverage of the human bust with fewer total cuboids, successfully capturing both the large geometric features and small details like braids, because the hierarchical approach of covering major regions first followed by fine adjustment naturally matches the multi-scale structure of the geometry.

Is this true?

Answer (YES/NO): NO